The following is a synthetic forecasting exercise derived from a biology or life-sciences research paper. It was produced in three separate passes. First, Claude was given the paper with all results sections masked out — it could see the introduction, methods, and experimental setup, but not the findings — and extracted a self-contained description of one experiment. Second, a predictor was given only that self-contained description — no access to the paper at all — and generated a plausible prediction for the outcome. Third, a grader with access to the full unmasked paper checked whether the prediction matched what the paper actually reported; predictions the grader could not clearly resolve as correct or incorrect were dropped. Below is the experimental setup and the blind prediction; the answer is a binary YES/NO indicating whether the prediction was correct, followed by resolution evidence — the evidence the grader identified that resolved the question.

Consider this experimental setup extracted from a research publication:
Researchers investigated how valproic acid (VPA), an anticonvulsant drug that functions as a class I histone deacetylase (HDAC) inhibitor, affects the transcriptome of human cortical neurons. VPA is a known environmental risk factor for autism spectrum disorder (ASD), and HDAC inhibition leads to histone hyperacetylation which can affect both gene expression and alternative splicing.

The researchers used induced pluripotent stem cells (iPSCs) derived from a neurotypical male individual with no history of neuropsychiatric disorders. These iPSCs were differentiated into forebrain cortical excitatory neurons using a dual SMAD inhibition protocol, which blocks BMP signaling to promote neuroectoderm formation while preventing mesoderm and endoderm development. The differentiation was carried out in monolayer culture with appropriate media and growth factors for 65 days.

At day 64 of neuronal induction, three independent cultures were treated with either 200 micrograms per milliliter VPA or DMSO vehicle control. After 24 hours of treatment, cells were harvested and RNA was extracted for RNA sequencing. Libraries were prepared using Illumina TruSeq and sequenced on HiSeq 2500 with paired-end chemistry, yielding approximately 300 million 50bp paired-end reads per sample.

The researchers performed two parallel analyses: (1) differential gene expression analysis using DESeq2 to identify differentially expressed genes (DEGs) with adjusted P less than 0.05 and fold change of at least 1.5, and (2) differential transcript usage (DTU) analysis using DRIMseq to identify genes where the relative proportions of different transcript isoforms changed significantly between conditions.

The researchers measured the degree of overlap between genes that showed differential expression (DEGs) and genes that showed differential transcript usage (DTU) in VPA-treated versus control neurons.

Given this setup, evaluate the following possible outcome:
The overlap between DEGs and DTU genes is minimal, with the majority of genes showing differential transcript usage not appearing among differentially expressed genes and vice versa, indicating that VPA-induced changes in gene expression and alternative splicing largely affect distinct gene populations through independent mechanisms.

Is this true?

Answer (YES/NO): YES